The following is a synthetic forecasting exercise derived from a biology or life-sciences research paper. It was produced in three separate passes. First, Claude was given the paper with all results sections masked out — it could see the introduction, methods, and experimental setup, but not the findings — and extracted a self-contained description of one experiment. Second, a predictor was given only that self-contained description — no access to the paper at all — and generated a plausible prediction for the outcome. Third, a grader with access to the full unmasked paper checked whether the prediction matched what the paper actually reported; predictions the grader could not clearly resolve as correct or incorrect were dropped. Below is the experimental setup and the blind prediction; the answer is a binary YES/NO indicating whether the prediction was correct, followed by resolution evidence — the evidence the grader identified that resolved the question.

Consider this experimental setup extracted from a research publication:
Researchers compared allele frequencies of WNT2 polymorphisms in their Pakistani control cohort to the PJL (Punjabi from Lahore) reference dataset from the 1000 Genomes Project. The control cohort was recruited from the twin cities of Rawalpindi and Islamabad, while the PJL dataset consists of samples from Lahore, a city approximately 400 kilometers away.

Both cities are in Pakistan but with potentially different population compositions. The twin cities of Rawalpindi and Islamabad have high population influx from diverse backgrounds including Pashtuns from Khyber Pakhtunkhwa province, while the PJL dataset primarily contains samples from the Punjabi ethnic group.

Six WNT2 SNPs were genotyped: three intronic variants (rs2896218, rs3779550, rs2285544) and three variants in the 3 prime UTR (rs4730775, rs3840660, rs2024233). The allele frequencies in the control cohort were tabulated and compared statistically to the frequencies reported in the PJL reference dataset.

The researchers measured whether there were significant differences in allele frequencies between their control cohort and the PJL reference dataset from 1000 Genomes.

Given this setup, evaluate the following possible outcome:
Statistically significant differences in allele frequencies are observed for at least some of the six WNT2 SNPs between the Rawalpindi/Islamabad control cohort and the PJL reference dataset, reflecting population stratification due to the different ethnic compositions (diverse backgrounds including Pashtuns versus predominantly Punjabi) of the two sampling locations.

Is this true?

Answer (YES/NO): YES